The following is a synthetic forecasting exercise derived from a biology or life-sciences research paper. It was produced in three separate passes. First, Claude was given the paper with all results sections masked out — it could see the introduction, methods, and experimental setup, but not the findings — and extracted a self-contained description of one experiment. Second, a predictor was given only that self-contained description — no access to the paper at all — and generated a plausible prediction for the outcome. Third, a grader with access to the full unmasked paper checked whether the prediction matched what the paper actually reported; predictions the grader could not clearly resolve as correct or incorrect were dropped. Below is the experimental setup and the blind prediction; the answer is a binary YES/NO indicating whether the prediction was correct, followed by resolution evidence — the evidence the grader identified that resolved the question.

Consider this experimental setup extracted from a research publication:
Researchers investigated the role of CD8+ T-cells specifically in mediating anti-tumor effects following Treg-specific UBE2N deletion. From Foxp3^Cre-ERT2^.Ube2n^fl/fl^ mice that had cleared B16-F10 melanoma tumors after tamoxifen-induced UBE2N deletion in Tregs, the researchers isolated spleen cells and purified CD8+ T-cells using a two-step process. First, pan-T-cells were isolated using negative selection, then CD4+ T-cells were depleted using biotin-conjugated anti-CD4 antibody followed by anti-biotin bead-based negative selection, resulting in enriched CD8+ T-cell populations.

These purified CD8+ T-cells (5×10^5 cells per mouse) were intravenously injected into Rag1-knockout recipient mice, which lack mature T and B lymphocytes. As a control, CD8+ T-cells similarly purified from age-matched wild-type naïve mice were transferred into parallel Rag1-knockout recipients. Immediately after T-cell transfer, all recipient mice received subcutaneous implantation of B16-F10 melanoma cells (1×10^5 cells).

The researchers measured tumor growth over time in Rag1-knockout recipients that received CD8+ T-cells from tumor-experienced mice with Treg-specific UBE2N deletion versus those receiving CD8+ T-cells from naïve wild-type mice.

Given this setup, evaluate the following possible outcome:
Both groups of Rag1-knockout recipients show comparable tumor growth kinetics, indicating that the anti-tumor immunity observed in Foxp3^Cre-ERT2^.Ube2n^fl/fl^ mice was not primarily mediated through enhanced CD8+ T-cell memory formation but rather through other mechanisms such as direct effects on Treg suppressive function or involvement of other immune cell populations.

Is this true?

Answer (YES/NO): YES